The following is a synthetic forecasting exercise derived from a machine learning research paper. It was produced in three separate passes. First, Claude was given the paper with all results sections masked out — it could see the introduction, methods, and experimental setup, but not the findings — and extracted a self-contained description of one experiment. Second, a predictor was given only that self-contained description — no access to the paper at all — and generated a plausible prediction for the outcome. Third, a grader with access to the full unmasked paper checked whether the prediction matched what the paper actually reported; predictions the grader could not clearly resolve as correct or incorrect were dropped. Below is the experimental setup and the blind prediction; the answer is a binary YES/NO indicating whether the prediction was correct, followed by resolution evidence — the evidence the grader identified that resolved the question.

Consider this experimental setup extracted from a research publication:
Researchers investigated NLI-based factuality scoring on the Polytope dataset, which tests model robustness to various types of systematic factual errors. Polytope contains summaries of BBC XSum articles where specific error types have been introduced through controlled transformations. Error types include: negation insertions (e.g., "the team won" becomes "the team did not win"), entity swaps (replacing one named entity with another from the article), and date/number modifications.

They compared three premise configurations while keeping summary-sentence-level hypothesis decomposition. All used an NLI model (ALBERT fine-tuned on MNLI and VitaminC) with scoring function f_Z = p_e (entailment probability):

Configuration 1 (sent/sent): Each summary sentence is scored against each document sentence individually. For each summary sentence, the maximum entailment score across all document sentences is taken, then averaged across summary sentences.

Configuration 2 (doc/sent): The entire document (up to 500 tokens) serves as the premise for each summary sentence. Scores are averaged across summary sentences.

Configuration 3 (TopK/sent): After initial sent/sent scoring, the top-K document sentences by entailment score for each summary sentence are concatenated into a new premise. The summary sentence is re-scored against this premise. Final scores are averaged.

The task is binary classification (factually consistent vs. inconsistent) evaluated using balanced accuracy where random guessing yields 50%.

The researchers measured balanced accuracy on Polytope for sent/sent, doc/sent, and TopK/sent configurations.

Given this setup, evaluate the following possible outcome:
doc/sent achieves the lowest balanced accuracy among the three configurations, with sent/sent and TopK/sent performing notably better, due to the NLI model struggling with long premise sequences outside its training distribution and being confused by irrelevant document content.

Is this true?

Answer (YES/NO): NO